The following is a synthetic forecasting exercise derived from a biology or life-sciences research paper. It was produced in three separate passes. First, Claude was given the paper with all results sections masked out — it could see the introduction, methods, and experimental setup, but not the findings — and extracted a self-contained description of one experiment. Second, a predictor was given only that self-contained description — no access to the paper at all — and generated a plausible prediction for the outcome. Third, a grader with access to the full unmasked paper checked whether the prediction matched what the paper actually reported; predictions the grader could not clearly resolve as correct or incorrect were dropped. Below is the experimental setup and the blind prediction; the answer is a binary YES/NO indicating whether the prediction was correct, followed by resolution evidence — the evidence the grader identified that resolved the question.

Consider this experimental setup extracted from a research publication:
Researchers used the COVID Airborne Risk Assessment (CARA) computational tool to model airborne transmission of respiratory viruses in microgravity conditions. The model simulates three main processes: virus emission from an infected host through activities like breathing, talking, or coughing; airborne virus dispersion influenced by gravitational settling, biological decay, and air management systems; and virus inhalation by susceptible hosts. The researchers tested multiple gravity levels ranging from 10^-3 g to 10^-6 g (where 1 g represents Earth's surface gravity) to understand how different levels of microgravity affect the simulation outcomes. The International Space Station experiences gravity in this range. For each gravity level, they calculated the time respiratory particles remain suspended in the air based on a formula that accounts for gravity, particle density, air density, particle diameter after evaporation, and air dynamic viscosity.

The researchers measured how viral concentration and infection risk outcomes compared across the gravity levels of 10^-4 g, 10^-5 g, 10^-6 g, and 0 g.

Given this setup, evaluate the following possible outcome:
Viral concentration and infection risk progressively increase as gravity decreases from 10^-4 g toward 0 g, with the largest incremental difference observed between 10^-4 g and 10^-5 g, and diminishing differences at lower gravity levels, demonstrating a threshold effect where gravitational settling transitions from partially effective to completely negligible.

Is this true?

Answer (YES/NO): NO